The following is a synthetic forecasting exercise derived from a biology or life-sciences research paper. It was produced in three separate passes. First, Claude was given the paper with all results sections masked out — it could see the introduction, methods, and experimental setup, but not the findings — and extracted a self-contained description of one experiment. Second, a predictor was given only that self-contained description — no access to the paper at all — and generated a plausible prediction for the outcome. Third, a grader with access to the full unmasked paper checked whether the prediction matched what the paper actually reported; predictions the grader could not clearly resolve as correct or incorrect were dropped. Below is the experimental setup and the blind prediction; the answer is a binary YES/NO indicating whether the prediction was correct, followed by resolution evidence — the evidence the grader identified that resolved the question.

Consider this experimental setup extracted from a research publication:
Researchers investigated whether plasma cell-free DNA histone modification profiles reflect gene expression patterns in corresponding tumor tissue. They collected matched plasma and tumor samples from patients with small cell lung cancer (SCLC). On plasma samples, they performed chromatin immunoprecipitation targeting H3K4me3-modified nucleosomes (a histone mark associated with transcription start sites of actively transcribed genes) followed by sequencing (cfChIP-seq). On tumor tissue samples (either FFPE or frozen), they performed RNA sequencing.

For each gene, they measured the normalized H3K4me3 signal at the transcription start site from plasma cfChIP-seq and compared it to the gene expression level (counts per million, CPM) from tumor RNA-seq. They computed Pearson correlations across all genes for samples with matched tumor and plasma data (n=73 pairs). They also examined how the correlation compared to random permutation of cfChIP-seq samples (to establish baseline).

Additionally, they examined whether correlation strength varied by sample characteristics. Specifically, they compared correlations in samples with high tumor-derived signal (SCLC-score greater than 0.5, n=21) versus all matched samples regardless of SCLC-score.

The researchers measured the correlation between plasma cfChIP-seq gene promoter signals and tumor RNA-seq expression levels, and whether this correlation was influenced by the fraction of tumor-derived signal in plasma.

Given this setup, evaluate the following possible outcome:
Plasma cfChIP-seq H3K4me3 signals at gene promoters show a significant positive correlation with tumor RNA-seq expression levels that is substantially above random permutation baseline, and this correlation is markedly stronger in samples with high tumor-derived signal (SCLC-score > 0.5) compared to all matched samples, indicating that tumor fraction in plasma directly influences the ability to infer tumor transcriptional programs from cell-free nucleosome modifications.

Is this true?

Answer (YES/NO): YES